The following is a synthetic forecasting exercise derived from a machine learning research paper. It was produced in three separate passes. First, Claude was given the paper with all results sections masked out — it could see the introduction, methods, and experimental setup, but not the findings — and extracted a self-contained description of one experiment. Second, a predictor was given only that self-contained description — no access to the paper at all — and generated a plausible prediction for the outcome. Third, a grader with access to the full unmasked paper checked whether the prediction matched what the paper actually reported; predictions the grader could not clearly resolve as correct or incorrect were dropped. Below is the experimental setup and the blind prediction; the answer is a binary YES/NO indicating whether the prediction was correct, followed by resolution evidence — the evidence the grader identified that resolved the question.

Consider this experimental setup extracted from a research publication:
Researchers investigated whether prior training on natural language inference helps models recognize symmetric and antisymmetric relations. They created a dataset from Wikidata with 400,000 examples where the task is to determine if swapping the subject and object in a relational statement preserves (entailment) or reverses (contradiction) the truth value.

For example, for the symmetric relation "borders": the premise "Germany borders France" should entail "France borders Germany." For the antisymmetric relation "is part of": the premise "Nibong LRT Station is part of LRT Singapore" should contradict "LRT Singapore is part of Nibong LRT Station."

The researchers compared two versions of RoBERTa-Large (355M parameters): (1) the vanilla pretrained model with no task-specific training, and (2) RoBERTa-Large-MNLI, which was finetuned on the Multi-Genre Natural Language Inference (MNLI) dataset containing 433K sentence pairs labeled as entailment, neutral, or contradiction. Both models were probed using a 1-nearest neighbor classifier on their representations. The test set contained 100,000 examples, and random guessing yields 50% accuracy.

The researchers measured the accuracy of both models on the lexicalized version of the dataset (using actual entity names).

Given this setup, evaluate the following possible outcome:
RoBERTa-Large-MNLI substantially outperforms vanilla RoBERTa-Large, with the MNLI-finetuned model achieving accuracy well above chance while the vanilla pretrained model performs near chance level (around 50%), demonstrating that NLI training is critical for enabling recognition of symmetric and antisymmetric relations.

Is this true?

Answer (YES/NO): NO